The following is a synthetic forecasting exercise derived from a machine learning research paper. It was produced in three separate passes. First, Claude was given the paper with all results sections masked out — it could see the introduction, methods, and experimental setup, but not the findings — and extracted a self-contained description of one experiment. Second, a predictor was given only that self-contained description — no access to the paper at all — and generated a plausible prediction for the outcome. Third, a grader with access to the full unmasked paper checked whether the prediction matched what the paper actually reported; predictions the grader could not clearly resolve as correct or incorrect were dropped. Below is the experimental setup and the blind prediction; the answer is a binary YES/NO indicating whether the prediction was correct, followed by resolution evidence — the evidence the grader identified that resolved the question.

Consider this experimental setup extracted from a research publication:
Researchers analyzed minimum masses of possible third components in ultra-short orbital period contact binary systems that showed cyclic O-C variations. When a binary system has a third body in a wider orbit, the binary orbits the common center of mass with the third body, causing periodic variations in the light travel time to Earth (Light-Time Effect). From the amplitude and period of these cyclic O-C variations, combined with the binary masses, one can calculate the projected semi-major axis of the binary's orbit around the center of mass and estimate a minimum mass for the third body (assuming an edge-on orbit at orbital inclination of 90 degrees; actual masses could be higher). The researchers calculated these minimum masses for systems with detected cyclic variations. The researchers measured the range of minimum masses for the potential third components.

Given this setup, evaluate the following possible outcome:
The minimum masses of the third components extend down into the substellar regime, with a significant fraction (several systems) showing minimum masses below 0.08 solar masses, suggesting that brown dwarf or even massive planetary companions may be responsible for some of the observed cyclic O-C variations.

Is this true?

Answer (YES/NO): NO